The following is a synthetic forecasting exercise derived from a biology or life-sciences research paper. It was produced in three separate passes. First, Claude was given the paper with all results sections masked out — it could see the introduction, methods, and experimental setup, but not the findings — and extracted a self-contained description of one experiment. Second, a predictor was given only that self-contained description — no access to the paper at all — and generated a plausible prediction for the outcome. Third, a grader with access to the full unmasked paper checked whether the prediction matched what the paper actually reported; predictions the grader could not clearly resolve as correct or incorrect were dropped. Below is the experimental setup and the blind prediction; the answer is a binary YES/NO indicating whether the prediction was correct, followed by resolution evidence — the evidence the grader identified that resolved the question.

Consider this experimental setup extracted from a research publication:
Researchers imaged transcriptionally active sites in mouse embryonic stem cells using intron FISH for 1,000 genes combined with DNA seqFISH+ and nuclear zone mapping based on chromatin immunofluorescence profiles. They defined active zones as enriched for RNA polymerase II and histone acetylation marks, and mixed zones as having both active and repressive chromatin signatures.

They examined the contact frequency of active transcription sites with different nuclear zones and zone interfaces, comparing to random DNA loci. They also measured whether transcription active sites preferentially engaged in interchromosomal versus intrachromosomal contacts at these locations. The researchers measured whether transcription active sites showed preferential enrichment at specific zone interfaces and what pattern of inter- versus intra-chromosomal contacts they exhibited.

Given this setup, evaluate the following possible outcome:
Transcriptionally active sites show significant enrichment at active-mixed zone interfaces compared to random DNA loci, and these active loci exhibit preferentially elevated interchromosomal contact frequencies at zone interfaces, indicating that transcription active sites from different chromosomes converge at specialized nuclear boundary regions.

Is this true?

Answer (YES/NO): YES